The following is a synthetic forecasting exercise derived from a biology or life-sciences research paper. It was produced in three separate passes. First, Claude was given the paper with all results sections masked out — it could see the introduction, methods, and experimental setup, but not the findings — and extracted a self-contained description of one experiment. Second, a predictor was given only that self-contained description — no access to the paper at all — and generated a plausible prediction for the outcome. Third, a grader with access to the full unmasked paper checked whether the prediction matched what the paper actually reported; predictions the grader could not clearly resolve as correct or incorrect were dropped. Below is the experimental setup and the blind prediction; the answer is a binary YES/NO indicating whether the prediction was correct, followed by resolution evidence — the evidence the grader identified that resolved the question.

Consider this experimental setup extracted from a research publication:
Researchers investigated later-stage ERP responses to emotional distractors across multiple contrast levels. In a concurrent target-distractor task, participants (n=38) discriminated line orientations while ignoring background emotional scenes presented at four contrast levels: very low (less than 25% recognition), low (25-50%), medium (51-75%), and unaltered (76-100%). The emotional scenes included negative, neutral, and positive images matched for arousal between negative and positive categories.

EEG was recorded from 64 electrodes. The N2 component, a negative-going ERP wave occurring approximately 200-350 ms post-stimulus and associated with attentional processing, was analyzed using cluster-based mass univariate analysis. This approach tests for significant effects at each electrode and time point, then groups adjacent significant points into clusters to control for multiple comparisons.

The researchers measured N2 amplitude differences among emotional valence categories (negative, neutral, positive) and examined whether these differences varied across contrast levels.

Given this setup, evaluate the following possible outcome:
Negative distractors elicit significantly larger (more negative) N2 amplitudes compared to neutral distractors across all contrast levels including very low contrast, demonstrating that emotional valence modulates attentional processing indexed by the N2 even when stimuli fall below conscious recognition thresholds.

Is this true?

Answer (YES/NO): NO